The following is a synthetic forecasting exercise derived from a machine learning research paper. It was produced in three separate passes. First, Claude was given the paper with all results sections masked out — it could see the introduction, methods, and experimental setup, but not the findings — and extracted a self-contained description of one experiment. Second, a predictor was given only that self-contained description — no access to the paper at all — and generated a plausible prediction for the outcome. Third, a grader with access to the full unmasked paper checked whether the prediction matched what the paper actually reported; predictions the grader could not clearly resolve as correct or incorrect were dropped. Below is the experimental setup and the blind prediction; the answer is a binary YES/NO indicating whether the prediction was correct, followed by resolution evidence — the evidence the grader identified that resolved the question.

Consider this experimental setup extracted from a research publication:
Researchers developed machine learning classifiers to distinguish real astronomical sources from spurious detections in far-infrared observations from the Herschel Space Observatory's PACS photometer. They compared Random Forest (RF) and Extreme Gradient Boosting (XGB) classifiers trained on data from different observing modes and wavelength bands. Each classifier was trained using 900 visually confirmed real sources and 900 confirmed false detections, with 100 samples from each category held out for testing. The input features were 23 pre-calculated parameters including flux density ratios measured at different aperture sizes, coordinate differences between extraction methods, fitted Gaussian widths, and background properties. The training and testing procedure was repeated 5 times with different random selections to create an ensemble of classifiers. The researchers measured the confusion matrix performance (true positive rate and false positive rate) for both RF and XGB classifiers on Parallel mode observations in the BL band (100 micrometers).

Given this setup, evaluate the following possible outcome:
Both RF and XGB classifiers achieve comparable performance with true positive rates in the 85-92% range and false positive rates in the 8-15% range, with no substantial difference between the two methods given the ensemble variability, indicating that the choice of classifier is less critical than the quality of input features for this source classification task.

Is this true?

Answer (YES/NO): NO